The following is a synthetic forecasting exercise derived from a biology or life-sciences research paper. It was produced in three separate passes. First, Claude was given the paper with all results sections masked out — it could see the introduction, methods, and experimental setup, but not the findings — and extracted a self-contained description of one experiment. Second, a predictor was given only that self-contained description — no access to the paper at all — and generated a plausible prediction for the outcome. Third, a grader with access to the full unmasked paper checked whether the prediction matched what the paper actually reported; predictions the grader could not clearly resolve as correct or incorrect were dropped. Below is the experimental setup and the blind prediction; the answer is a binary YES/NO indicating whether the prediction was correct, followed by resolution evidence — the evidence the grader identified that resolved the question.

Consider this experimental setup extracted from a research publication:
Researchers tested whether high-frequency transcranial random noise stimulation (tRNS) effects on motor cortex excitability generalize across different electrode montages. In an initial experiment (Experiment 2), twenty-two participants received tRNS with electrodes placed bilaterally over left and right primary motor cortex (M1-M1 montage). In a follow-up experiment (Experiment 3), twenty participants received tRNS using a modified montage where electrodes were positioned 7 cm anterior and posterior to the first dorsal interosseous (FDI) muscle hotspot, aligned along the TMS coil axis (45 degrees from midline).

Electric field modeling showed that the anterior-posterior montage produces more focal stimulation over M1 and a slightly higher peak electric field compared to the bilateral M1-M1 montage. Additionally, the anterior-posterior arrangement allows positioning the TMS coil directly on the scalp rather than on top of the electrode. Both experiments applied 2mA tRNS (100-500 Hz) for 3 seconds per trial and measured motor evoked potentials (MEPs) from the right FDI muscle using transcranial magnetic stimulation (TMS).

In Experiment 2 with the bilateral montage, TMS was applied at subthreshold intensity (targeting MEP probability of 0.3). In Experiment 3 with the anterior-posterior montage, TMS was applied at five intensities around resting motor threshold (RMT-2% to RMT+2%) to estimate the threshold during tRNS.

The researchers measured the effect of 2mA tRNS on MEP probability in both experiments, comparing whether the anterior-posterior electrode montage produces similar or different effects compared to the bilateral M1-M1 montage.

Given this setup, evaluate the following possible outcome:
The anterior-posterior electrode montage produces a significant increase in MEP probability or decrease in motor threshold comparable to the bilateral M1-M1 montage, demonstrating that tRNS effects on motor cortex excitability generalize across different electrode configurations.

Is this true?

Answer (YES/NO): YES